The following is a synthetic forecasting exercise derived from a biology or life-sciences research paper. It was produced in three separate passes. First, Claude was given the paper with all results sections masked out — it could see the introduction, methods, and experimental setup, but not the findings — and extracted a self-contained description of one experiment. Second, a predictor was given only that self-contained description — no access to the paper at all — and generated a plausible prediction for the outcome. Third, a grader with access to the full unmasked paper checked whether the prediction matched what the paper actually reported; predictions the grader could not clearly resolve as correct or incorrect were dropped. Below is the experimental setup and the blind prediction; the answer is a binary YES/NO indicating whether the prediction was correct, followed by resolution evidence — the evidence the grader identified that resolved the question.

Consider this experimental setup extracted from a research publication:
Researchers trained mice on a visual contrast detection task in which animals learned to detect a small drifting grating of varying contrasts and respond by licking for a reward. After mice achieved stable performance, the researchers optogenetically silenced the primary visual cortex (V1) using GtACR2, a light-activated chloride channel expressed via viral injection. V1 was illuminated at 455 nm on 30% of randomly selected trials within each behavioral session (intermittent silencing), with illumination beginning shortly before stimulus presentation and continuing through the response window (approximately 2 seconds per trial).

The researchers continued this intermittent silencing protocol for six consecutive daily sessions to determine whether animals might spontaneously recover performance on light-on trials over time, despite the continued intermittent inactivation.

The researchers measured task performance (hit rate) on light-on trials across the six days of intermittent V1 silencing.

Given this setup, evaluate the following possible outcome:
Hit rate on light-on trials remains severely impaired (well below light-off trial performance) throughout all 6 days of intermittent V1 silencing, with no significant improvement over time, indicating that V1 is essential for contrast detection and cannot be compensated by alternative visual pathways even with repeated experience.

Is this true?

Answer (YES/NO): YES